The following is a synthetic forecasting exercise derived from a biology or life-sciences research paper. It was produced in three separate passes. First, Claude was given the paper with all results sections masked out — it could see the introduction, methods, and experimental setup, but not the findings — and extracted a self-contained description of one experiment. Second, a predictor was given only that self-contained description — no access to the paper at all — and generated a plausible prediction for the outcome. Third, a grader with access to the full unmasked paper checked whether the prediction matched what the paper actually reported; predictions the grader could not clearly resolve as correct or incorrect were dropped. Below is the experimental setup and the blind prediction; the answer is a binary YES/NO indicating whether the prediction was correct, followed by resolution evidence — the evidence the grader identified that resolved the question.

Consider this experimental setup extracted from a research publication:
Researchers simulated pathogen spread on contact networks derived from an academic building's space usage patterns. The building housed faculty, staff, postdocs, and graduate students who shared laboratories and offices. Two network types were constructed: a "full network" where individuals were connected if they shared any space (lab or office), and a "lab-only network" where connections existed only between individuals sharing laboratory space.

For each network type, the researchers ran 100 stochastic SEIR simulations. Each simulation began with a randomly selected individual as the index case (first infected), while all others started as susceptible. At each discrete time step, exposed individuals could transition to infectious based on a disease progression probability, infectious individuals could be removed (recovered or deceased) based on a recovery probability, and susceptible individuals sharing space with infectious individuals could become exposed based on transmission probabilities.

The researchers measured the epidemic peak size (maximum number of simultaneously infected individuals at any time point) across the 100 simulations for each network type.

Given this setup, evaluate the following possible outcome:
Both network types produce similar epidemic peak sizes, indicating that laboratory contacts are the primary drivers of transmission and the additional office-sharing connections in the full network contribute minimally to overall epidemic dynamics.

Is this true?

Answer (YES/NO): NO